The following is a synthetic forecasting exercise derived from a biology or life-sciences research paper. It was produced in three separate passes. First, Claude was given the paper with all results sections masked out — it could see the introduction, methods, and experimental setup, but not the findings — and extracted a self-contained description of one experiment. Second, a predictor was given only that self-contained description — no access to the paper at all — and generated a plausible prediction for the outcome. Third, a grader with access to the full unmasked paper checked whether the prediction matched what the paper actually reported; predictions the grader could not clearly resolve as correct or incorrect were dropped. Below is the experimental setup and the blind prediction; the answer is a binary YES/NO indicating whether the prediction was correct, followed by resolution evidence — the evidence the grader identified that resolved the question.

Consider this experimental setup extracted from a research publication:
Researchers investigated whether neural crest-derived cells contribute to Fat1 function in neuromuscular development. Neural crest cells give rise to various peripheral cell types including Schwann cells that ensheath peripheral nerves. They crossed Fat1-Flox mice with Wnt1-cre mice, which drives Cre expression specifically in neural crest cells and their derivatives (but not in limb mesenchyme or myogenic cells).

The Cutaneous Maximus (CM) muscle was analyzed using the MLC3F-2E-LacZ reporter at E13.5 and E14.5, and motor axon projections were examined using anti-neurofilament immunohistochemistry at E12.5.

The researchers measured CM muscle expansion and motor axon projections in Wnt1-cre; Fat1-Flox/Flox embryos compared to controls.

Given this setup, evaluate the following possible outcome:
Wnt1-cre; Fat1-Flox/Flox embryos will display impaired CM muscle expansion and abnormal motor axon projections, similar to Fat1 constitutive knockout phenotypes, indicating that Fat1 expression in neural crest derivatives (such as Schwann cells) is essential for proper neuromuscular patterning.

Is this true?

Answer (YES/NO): NO